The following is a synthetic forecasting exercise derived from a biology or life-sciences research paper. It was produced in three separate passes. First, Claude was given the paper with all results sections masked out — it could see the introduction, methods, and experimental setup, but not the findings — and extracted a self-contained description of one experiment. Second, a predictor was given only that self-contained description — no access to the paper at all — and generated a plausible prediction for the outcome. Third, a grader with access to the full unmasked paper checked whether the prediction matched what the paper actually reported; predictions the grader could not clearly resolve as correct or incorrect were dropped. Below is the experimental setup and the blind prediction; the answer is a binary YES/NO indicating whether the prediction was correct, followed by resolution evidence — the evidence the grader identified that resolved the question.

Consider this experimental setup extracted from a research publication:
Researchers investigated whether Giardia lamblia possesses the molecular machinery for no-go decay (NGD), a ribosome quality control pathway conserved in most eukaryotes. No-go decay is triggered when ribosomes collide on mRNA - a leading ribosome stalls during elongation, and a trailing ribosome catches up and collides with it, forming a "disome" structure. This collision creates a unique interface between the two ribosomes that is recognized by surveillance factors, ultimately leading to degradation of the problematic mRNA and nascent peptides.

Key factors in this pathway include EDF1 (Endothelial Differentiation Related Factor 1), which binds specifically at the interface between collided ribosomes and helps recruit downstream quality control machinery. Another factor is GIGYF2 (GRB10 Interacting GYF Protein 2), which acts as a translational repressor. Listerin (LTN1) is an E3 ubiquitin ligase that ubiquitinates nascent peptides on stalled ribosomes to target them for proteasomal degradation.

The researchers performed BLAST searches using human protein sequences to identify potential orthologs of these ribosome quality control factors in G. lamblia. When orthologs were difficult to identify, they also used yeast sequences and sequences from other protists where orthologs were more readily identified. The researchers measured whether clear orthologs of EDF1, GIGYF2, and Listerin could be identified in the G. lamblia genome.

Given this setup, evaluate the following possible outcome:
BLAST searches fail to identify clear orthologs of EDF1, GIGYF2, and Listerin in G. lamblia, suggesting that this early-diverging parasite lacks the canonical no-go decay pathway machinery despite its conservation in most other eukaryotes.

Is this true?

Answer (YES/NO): YES